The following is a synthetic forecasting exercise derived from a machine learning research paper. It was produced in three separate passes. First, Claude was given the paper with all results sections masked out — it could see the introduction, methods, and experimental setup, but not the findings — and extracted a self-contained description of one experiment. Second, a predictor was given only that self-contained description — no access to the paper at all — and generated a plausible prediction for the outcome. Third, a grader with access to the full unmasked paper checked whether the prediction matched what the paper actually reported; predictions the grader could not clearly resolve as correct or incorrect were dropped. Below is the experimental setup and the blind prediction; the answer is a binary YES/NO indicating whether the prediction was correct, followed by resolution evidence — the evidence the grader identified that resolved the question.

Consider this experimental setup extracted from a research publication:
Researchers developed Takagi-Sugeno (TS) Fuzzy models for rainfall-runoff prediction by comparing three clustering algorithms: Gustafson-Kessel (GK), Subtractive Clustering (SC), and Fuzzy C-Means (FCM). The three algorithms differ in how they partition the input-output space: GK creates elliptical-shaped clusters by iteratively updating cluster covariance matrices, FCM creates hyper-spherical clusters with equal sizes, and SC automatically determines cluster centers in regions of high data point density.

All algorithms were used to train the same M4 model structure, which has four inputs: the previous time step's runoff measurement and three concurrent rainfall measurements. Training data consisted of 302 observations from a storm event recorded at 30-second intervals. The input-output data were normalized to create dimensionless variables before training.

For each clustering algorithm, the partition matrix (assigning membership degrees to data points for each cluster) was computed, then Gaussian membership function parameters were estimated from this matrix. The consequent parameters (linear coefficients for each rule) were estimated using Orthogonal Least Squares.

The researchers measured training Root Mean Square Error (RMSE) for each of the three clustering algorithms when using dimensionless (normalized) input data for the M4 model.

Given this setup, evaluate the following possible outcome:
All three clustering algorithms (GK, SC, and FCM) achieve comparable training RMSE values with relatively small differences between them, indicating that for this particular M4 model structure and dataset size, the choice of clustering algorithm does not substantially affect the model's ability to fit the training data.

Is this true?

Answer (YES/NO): NO